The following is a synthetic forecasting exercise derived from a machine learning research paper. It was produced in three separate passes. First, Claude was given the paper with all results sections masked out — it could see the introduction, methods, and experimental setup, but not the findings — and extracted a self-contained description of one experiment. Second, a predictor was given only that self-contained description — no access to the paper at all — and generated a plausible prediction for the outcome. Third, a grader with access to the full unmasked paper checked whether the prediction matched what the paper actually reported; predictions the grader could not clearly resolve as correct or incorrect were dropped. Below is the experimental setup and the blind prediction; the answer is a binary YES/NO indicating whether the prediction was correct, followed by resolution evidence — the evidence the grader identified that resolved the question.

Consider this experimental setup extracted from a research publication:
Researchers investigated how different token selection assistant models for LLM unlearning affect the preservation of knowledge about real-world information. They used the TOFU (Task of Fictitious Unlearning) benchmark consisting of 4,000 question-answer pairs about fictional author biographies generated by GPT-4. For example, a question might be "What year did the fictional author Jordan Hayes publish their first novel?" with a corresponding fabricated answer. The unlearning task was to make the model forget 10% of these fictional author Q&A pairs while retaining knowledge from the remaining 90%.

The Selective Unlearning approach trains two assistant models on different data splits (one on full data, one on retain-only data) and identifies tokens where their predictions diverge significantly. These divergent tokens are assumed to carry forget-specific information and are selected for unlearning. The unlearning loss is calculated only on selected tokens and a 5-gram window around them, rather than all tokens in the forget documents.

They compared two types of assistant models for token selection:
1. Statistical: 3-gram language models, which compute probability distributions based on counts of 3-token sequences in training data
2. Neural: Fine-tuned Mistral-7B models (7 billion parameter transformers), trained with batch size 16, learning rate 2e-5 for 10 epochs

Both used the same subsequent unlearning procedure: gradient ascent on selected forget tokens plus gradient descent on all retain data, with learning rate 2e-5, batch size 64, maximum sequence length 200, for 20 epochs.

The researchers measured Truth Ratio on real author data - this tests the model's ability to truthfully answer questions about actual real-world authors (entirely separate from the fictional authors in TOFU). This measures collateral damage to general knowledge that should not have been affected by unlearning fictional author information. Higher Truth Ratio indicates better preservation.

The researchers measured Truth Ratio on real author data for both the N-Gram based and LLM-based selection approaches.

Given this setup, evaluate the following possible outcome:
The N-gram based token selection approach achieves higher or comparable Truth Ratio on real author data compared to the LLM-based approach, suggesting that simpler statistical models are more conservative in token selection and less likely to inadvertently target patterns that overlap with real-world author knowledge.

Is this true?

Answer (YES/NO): YES